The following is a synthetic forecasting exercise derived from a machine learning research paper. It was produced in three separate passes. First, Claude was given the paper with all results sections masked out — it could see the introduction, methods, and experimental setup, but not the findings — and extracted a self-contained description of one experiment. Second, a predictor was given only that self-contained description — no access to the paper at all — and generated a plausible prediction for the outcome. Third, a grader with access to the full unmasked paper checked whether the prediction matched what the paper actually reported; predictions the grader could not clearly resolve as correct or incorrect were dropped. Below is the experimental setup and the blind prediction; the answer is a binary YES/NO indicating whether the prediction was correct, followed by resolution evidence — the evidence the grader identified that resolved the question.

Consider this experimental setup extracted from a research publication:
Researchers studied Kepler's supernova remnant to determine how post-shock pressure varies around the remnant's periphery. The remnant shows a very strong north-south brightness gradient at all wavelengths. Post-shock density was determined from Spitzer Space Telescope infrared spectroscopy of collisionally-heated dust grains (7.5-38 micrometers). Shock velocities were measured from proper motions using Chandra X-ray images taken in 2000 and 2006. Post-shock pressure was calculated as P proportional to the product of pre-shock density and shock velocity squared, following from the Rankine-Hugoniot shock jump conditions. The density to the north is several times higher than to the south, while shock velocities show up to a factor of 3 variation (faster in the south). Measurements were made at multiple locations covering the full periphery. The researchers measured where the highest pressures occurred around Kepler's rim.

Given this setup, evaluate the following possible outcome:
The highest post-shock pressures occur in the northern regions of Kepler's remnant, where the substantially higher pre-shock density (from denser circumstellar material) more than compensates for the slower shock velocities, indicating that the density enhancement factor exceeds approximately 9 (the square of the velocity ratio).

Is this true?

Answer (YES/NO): YES